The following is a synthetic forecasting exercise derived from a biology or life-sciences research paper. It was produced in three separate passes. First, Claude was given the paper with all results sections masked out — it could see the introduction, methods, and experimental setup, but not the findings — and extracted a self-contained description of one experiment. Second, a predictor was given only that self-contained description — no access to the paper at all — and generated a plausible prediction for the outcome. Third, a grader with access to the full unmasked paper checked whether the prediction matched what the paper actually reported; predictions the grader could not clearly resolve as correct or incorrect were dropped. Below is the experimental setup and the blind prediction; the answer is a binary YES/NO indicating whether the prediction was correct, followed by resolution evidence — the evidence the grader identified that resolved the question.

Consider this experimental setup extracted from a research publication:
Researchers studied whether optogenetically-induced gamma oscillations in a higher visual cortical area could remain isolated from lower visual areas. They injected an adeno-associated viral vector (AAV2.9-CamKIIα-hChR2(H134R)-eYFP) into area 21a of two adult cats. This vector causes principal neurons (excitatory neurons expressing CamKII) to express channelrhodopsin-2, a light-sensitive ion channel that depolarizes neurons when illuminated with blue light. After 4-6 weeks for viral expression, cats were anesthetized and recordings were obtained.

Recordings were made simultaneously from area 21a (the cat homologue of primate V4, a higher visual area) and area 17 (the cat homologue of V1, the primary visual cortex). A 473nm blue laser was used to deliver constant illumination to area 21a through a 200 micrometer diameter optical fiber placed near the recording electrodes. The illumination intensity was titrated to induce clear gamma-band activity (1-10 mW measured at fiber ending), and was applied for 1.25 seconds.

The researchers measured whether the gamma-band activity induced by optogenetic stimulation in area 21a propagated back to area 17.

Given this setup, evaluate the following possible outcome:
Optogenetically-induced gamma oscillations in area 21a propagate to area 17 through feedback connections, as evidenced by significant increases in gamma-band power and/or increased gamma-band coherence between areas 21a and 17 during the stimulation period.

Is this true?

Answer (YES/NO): NO